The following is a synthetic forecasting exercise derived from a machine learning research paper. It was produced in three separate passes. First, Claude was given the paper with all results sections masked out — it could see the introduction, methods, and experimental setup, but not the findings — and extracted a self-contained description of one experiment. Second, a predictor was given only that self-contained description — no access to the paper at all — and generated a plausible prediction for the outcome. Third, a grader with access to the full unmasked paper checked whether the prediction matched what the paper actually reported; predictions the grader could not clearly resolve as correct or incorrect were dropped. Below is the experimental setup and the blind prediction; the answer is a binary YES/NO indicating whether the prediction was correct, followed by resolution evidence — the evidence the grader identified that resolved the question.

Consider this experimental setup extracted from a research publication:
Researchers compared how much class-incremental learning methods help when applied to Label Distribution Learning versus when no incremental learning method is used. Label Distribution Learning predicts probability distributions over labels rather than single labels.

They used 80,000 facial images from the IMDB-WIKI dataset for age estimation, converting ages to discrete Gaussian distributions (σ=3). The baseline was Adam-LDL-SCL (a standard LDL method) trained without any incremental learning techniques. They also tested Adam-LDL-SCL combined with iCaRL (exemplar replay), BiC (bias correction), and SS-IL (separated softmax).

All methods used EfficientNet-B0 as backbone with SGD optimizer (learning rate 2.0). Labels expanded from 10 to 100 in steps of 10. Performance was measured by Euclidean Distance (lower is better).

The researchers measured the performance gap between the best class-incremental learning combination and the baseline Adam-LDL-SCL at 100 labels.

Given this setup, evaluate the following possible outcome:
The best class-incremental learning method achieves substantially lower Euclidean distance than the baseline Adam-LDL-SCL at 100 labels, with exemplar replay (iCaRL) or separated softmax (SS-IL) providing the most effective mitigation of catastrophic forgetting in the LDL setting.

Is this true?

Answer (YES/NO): NO